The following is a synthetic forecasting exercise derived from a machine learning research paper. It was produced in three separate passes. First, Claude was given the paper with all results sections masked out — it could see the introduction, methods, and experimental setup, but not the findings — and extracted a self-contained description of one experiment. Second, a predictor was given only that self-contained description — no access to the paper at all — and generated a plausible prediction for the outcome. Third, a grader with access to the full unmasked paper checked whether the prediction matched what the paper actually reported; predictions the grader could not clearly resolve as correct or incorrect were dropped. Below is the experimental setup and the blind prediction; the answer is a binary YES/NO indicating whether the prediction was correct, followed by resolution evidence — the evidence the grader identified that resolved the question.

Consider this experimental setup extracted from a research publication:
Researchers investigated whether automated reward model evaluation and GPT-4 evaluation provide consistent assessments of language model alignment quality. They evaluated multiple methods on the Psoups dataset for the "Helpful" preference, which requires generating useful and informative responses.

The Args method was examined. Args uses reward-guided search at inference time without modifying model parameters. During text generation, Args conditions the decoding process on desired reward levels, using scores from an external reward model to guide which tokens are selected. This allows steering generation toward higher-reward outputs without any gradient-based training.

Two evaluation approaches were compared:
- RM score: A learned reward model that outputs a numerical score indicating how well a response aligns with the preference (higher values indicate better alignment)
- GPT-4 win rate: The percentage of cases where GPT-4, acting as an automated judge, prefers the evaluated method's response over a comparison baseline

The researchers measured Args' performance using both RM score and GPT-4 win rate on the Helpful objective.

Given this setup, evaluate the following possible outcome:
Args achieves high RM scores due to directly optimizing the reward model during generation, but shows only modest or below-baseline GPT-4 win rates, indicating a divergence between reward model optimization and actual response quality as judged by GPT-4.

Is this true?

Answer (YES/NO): NO